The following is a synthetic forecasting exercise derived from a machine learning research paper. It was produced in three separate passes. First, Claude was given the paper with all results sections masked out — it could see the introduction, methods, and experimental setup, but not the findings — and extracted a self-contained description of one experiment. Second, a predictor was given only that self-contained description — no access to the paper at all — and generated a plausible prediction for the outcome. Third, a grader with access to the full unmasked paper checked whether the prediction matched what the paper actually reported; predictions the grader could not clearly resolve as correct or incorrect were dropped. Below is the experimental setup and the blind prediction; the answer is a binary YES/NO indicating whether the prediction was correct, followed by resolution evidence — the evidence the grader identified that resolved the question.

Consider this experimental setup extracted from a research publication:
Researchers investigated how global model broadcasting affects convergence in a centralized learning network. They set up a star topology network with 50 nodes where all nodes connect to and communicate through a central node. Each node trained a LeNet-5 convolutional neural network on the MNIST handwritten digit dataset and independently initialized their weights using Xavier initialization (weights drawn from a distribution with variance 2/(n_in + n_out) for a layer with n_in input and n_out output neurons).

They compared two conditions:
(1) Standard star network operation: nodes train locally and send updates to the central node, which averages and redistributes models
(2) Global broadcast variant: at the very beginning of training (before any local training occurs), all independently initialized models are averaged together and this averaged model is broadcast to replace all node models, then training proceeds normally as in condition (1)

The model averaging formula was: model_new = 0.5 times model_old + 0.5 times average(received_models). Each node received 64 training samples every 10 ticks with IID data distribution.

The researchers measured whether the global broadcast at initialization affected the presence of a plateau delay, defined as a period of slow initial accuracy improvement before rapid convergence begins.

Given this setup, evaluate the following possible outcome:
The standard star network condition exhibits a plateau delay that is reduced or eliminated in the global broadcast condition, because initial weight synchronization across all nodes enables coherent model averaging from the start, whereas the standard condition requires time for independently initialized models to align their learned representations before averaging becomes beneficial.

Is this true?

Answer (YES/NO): NO